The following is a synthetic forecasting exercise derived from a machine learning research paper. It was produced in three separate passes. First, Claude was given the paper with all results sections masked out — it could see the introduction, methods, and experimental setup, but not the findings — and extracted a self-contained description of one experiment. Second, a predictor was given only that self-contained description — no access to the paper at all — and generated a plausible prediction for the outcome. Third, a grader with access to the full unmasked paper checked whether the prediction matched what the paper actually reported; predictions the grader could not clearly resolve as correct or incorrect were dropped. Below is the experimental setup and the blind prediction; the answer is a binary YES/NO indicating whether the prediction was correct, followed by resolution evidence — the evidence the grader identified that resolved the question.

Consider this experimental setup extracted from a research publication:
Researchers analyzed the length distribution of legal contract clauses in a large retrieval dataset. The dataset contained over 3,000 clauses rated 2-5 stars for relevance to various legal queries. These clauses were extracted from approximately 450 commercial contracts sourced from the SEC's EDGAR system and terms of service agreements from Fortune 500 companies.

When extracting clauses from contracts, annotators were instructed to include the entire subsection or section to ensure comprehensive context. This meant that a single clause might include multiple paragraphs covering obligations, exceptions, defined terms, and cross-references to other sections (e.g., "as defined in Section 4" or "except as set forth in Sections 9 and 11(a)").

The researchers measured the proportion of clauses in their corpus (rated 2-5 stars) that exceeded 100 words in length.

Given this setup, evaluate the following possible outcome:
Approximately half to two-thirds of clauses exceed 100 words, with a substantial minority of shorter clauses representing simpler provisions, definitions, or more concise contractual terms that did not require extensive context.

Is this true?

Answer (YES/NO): YES